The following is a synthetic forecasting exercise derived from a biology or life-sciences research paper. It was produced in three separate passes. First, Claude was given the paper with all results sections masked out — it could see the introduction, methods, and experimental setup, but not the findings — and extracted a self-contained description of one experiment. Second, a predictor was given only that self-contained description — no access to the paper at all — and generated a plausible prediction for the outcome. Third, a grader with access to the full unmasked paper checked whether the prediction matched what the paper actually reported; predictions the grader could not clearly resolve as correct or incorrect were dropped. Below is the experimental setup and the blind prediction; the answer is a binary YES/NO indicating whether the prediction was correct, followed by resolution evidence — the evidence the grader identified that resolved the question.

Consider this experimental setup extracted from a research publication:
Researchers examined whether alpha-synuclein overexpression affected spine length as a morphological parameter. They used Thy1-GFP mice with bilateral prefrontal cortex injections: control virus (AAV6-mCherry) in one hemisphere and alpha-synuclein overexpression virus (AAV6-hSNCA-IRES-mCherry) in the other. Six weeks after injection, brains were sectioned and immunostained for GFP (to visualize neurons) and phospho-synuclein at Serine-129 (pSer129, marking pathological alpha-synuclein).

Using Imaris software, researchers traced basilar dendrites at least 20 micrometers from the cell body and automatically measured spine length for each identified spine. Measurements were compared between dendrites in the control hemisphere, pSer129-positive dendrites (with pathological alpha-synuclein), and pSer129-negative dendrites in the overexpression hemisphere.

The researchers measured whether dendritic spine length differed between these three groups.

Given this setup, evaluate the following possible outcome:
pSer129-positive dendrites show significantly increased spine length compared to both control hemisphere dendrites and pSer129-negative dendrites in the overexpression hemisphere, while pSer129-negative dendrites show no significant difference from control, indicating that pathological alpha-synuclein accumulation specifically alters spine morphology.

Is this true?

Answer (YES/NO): NO